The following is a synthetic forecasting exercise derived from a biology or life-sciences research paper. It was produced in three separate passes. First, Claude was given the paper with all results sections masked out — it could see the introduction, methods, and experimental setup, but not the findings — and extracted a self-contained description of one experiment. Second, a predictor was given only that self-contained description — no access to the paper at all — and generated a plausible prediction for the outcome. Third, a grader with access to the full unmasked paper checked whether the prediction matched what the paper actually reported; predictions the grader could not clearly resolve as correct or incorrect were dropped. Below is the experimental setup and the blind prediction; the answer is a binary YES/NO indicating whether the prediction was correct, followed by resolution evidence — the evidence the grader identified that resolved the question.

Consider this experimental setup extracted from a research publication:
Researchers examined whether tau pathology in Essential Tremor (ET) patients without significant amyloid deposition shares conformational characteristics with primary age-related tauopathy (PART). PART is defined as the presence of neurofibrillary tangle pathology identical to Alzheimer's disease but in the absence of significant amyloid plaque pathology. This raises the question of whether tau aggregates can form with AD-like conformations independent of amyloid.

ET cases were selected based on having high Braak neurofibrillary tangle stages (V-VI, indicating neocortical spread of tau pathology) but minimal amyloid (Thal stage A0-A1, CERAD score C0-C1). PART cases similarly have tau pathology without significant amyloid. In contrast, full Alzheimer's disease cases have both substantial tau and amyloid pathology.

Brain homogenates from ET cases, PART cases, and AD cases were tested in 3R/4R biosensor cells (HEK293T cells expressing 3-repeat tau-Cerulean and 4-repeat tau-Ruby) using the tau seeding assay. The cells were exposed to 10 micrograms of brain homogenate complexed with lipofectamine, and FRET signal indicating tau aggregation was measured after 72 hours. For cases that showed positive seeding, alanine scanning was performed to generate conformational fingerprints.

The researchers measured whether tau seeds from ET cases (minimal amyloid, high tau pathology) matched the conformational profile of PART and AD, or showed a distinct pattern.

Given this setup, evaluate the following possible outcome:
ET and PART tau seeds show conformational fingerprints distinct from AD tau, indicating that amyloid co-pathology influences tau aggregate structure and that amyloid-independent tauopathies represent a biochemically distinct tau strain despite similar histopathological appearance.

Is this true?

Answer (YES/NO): NO